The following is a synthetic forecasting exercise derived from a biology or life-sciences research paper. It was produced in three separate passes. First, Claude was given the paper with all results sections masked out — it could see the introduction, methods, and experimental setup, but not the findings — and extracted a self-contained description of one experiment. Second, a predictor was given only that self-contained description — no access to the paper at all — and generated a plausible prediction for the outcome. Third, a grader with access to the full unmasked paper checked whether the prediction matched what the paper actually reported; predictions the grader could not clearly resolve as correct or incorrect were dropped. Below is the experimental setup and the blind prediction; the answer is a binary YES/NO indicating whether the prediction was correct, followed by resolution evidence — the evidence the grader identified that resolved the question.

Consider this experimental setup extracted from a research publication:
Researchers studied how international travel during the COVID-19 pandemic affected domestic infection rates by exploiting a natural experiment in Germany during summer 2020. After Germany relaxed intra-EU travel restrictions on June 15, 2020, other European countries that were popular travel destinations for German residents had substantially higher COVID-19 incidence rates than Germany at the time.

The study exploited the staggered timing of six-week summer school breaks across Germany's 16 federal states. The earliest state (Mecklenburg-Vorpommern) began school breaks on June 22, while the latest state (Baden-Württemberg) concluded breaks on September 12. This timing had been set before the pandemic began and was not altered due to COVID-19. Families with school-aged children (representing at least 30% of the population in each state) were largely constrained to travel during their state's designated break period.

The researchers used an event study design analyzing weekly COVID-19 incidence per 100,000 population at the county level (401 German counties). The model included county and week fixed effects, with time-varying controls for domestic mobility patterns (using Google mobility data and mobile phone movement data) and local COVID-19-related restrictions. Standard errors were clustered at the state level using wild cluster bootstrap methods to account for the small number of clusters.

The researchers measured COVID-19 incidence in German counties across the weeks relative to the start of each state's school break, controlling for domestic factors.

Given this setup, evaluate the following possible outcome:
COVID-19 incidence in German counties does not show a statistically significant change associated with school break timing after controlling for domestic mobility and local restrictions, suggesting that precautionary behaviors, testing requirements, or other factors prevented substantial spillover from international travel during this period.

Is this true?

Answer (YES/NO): NO